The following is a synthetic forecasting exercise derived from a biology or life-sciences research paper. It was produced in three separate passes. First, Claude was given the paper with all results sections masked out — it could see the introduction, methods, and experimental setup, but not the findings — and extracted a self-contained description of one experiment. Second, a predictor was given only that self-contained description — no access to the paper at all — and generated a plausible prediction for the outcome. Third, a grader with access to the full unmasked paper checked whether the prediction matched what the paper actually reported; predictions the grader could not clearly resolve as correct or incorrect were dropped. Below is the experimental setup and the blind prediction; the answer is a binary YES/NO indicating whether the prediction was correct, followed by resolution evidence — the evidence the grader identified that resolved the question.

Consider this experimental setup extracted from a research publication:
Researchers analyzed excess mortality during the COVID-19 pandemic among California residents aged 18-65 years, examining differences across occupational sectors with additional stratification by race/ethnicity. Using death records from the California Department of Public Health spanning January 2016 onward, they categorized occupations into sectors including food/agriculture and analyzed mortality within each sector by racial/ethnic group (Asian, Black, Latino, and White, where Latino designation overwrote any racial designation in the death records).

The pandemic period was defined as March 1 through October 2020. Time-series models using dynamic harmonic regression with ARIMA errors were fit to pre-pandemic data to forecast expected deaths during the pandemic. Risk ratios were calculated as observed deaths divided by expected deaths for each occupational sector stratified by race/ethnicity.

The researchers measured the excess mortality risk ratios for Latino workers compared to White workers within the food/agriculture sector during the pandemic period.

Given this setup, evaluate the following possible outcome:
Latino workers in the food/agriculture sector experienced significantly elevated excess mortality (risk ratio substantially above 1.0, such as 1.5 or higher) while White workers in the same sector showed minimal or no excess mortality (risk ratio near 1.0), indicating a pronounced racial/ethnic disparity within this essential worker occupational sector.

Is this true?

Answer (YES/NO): NO